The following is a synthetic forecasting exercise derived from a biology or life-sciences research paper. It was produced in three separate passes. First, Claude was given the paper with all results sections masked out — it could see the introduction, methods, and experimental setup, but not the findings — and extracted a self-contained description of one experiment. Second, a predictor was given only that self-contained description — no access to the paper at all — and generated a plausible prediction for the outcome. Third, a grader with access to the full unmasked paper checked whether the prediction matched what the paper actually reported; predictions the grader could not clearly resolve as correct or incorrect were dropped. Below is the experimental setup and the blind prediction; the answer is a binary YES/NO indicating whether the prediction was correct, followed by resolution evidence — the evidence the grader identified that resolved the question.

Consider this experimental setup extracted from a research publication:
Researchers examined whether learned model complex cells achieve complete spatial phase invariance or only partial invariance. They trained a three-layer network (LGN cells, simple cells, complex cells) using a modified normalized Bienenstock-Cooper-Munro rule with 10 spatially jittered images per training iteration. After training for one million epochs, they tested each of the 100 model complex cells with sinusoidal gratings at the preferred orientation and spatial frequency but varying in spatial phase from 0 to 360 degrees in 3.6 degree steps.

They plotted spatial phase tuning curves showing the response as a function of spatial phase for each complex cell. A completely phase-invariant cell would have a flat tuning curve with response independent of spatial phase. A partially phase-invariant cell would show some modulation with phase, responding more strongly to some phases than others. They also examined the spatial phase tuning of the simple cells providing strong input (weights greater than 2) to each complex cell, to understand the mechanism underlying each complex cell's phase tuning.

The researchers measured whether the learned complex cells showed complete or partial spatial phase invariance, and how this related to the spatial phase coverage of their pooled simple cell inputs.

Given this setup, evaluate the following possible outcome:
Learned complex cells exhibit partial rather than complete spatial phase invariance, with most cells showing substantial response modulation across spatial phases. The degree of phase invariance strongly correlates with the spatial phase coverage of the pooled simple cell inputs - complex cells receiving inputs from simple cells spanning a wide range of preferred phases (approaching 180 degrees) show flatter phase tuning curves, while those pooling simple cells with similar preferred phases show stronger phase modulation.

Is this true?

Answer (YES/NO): NO